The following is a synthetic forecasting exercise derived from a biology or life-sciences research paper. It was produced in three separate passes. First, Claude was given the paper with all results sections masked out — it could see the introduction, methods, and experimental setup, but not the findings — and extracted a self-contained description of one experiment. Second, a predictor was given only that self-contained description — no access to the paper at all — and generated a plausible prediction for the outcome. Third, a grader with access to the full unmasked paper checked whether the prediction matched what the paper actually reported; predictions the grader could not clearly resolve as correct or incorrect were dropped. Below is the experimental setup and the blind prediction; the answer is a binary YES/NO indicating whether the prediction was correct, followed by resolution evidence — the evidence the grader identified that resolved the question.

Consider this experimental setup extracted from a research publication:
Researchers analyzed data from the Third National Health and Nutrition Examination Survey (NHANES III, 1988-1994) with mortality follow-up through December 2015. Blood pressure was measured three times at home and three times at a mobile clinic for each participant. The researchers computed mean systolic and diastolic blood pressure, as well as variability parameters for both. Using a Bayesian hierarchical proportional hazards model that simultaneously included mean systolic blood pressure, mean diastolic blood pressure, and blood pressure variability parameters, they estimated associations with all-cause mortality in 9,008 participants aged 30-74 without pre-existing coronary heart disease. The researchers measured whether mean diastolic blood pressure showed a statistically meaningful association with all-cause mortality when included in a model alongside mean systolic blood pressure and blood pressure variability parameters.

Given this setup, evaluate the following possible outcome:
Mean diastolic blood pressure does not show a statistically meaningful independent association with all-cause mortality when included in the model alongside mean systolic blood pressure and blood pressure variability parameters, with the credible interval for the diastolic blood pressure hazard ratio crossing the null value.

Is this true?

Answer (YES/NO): YES